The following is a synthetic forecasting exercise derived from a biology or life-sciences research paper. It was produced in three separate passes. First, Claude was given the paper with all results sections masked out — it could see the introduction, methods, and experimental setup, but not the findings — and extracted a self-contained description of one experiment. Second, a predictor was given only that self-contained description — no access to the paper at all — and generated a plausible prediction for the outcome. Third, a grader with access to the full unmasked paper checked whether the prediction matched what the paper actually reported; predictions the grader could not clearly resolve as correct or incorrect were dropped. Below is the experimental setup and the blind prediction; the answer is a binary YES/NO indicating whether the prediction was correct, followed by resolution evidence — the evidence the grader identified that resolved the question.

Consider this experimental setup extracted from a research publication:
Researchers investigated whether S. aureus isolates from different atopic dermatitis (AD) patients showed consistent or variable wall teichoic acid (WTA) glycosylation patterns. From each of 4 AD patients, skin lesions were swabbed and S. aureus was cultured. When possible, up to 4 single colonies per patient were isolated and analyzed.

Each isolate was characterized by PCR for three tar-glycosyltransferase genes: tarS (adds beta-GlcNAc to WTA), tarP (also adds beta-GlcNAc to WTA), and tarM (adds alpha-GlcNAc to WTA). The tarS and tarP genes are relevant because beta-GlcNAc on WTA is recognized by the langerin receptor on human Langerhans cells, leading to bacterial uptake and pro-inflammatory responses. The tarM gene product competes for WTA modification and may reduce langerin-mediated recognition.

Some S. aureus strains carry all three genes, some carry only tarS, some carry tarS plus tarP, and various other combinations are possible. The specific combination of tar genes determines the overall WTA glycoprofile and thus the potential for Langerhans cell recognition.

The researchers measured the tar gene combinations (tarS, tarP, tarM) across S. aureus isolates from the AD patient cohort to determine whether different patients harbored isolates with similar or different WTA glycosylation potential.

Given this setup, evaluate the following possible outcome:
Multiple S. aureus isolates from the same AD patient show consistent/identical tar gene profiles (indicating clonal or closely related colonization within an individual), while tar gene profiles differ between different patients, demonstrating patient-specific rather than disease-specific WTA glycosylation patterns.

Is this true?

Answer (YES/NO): NO